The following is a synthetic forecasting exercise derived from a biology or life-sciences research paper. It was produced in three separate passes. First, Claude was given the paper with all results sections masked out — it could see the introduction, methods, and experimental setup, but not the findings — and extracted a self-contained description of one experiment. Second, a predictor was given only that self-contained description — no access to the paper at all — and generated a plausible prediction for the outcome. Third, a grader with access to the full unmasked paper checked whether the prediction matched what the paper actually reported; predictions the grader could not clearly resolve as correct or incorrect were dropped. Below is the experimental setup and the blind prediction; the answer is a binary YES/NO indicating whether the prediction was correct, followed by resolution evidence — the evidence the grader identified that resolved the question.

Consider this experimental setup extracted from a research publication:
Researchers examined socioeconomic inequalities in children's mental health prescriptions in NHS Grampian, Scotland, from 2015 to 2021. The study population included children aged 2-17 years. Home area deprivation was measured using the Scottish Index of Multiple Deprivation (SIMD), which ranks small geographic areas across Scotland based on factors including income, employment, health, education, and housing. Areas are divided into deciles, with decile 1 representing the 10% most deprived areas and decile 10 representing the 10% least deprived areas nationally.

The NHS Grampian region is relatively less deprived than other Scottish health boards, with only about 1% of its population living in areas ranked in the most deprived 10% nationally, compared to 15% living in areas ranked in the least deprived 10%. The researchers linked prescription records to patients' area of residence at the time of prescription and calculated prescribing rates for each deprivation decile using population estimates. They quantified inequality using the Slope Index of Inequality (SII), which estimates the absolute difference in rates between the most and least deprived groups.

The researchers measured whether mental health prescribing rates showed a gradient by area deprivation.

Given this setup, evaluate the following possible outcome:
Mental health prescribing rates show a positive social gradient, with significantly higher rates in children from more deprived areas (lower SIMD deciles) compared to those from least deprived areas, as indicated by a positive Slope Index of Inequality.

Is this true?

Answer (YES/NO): YES